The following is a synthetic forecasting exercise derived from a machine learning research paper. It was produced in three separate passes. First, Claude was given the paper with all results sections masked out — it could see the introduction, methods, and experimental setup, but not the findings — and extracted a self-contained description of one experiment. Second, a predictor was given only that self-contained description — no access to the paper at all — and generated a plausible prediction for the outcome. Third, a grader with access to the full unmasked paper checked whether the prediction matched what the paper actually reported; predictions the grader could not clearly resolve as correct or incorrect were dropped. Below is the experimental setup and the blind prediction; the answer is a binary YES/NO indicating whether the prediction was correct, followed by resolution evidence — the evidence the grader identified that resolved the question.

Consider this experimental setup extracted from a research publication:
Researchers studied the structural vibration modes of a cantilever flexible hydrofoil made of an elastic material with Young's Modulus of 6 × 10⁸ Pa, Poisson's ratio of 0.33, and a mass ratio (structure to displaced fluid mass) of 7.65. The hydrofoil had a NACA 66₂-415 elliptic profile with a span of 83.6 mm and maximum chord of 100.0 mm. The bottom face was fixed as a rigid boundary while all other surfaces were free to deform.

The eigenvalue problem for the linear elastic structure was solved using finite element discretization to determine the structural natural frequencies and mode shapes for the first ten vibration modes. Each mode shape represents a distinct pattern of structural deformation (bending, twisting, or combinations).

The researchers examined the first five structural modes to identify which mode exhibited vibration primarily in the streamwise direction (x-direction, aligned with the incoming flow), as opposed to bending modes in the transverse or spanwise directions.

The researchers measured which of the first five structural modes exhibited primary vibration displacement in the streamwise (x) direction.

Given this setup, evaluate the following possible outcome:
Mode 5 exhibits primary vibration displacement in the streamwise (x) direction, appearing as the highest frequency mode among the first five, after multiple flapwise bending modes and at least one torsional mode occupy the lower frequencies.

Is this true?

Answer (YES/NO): NO